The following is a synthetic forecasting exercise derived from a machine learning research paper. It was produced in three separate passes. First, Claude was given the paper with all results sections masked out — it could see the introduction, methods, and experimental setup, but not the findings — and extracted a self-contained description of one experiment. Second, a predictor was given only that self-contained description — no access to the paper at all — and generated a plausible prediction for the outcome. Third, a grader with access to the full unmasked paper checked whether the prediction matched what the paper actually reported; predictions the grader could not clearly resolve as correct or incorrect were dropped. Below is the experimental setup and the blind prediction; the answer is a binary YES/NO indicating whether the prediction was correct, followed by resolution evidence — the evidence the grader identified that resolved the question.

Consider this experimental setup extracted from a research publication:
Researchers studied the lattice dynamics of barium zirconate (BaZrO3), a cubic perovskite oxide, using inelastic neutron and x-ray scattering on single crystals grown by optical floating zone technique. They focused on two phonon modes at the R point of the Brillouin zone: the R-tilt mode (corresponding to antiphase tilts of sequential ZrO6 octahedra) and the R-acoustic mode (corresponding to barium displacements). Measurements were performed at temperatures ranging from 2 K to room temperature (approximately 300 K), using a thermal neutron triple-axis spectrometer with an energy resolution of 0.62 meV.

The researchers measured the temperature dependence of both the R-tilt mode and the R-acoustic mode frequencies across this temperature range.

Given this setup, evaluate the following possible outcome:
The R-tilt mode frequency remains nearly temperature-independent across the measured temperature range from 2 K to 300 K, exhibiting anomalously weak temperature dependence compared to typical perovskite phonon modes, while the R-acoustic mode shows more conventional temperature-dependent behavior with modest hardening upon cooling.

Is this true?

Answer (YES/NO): NO